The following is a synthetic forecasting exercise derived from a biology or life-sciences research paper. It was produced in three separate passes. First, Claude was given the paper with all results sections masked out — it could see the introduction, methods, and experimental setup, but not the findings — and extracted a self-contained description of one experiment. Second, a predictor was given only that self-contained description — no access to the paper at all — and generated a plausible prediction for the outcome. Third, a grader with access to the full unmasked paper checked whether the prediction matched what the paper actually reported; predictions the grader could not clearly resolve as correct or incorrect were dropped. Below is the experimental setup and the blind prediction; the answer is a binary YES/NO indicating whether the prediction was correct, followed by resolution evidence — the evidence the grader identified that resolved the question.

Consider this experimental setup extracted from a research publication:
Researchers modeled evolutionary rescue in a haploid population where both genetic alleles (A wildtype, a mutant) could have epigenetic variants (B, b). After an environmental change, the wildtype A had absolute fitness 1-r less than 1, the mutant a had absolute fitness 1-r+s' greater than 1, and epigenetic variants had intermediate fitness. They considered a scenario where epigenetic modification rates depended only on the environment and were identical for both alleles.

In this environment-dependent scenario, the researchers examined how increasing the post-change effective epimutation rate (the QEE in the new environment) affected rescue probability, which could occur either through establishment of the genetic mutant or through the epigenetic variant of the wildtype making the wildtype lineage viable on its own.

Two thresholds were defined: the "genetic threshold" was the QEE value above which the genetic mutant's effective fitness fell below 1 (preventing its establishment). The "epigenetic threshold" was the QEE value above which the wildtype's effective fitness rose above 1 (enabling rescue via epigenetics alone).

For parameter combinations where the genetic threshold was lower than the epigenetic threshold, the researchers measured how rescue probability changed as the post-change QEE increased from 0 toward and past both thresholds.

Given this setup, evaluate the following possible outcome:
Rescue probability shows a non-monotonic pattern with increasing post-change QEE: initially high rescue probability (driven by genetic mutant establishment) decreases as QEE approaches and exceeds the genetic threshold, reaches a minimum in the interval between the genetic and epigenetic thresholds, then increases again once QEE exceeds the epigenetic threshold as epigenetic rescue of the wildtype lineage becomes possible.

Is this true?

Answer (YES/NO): YES